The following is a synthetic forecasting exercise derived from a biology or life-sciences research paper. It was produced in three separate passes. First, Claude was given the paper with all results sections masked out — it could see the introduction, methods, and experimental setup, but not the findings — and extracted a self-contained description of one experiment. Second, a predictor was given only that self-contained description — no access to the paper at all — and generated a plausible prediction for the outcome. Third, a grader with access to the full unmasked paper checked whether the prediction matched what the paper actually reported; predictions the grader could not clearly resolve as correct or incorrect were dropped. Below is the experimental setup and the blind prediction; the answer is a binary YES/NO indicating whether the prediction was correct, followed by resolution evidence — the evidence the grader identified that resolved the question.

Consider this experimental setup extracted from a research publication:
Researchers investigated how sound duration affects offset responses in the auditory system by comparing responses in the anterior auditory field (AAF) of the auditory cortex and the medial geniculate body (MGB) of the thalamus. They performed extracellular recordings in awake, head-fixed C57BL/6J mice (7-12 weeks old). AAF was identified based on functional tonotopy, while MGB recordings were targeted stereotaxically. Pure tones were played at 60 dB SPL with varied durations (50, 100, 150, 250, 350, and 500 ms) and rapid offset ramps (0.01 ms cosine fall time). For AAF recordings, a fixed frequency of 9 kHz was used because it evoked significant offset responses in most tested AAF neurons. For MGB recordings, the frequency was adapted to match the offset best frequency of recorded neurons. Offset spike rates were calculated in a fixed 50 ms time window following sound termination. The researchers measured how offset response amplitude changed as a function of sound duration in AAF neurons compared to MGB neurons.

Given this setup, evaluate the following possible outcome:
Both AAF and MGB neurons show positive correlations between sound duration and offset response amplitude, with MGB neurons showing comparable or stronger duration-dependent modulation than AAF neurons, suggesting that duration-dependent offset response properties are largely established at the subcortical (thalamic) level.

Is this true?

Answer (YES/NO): NO